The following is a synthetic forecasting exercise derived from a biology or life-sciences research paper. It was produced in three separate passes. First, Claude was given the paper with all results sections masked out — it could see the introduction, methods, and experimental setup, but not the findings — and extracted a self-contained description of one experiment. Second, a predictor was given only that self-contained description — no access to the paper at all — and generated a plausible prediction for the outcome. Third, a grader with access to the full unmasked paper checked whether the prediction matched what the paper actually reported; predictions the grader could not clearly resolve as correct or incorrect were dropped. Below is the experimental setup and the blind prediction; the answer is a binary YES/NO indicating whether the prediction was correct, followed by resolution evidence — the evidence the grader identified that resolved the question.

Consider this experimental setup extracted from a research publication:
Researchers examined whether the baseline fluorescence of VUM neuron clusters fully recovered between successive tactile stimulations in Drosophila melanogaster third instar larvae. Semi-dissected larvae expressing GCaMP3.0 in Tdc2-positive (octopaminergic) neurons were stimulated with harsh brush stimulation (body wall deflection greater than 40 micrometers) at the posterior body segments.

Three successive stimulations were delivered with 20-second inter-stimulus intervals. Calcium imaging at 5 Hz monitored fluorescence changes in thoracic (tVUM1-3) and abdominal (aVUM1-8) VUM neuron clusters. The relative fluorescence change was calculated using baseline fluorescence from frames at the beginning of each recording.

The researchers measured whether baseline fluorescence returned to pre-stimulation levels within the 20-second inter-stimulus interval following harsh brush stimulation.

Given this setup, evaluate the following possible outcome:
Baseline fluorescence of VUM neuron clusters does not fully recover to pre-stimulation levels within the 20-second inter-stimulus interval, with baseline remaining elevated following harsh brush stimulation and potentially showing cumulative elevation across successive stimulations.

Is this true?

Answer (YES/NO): YES